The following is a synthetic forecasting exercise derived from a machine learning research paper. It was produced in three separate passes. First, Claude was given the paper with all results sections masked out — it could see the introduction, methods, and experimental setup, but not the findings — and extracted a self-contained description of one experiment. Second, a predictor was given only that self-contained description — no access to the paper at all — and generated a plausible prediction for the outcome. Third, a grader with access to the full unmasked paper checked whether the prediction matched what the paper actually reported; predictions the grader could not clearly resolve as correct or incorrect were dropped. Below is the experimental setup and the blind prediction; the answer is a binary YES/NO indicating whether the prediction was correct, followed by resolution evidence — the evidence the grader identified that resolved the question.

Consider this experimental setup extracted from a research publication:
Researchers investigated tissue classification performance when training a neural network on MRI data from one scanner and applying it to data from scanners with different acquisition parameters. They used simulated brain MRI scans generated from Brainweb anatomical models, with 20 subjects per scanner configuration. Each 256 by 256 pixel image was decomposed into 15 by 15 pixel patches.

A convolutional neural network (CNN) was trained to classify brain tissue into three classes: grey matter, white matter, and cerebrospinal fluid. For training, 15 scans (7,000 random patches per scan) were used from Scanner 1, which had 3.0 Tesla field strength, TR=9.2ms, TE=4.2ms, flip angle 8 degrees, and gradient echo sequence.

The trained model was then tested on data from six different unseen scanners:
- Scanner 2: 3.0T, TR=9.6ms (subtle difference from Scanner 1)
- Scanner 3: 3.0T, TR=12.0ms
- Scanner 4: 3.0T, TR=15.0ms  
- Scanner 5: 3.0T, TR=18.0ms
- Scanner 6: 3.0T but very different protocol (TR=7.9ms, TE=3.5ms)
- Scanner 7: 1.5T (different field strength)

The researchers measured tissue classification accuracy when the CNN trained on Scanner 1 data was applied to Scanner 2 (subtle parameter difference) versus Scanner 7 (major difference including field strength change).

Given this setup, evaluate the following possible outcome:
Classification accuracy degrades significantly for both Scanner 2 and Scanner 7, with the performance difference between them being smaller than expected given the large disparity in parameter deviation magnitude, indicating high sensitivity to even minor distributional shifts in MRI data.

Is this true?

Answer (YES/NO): NO